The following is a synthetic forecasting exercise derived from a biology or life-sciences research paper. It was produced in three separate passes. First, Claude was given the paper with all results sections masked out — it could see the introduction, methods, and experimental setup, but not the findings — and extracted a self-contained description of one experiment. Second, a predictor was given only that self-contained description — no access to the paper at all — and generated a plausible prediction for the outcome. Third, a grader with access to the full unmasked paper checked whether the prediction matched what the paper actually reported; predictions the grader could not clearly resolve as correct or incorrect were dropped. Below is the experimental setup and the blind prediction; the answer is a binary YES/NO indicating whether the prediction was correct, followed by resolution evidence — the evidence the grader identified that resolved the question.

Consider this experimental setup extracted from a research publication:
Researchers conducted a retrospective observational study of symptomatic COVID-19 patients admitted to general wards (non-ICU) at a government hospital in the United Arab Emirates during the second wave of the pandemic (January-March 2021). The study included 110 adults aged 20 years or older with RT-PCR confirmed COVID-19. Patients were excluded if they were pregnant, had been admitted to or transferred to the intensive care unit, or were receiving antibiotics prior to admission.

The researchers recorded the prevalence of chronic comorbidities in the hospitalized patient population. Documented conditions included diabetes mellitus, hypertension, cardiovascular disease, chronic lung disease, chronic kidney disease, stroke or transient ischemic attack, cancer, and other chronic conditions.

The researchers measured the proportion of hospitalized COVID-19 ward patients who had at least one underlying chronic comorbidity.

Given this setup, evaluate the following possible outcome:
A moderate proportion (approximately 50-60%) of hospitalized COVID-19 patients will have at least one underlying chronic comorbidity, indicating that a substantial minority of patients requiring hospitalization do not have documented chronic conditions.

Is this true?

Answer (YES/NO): NO